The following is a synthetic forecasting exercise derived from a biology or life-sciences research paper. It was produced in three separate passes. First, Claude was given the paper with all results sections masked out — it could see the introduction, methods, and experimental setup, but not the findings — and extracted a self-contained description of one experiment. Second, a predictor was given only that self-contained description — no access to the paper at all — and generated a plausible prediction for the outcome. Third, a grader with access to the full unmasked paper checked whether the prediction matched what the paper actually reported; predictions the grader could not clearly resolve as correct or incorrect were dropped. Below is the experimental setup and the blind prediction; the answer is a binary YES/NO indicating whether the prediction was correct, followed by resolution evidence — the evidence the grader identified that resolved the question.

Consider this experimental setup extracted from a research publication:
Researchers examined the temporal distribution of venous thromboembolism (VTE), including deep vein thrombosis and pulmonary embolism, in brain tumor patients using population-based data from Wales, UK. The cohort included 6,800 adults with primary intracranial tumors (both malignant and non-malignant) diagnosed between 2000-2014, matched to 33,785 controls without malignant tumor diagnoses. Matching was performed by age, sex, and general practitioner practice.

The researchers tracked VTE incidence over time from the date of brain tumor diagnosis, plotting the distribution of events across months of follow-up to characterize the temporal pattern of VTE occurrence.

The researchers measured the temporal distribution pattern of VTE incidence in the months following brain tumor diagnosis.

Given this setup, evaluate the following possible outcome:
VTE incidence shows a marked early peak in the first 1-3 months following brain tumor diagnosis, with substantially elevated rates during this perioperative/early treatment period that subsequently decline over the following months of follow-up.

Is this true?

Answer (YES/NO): NO